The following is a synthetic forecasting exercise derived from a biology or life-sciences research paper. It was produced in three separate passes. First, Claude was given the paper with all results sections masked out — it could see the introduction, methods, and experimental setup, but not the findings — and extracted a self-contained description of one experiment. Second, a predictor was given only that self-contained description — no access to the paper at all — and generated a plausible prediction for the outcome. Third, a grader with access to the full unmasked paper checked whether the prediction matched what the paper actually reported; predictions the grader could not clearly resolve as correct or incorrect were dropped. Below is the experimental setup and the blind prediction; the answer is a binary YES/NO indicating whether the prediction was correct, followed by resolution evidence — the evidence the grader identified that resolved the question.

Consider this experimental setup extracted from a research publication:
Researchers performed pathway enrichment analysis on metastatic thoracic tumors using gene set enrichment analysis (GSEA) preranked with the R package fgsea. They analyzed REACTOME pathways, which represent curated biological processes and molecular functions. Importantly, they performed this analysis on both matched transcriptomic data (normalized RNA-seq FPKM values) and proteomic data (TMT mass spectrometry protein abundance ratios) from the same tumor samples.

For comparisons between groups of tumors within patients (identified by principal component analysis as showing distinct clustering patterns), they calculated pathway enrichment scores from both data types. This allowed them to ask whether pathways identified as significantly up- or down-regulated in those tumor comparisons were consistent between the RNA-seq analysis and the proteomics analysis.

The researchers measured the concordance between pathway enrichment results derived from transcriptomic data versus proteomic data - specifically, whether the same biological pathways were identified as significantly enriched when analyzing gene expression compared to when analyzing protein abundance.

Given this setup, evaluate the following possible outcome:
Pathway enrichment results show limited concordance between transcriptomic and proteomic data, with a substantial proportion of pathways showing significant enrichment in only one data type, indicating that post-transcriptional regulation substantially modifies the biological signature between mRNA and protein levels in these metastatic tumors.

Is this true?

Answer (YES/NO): YES